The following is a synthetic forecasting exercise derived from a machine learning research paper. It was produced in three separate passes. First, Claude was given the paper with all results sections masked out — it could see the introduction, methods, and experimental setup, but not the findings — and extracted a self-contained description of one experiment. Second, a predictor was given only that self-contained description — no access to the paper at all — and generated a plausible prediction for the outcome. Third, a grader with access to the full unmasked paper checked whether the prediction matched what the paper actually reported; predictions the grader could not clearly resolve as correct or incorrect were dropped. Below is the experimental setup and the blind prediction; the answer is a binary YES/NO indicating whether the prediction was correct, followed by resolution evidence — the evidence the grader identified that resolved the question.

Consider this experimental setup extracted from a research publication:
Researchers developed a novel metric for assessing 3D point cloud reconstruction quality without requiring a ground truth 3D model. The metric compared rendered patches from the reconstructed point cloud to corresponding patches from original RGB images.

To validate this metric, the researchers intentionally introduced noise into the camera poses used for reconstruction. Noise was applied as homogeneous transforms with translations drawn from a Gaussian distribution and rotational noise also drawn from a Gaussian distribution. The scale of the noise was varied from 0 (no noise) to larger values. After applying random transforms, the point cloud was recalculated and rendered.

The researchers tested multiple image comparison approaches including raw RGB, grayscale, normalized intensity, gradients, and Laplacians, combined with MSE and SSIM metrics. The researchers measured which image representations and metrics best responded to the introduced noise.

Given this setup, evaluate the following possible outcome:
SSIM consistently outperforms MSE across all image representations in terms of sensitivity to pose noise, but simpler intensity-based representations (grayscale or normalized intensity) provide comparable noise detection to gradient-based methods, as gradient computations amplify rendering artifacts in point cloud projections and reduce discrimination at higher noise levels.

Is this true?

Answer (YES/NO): NO